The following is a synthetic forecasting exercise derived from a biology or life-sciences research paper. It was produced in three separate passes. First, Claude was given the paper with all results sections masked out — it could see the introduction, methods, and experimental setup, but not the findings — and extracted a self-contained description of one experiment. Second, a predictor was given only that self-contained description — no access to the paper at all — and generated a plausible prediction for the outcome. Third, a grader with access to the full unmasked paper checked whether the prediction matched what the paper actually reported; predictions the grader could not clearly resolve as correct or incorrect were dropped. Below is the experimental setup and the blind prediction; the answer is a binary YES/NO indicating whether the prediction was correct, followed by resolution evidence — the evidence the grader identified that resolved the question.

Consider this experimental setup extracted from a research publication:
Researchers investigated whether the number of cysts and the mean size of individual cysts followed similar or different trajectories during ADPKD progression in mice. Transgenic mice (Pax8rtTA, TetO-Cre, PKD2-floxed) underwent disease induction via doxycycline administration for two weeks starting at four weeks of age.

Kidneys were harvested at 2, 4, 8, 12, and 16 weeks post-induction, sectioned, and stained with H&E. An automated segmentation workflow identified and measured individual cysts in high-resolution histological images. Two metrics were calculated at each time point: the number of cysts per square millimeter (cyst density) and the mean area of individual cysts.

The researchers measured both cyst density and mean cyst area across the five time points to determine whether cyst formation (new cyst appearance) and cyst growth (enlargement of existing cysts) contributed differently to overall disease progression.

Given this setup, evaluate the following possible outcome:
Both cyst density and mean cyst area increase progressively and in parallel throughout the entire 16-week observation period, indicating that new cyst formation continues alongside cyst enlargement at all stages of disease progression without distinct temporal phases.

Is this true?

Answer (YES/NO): NO